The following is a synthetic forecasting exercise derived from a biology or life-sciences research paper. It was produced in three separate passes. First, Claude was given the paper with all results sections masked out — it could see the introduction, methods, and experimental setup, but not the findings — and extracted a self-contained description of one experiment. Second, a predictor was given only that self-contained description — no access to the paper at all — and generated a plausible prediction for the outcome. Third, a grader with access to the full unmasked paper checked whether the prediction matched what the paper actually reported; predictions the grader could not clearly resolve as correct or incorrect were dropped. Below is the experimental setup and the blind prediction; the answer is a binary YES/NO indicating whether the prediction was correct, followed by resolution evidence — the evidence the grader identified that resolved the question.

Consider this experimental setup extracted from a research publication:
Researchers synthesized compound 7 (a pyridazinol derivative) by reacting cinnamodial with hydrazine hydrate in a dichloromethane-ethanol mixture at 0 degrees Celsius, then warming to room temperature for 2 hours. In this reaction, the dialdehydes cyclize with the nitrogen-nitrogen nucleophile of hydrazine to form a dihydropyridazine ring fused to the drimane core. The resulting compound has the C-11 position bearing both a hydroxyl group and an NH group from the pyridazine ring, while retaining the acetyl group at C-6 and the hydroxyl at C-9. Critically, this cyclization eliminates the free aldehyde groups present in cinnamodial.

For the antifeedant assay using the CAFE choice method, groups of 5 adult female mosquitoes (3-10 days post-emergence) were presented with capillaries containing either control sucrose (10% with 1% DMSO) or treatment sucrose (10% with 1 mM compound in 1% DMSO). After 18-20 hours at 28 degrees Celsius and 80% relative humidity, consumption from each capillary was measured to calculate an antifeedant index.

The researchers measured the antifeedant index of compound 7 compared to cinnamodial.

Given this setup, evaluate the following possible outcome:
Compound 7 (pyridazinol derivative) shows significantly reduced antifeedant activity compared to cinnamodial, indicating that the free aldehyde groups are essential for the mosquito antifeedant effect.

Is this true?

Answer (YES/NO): YES